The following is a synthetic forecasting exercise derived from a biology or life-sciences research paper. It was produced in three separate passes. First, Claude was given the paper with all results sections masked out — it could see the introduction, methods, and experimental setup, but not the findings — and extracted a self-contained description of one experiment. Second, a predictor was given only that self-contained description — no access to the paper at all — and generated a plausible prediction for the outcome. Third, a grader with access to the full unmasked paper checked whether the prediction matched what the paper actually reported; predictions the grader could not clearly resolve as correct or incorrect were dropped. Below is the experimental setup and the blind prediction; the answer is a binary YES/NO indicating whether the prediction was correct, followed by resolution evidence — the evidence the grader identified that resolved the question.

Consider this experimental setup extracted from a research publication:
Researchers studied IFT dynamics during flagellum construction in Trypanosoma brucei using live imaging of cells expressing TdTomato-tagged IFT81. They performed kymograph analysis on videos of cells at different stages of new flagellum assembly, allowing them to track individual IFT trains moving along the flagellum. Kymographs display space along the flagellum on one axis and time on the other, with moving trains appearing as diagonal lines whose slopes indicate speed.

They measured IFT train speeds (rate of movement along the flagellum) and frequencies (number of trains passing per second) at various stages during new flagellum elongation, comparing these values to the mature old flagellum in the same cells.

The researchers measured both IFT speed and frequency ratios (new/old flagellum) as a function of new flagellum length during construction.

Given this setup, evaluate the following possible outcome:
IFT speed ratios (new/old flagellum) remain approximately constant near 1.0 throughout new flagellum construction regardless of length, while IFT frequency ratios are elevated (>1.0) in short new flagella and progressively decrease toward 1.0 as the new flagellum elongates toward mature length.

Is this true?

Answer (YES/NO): NO